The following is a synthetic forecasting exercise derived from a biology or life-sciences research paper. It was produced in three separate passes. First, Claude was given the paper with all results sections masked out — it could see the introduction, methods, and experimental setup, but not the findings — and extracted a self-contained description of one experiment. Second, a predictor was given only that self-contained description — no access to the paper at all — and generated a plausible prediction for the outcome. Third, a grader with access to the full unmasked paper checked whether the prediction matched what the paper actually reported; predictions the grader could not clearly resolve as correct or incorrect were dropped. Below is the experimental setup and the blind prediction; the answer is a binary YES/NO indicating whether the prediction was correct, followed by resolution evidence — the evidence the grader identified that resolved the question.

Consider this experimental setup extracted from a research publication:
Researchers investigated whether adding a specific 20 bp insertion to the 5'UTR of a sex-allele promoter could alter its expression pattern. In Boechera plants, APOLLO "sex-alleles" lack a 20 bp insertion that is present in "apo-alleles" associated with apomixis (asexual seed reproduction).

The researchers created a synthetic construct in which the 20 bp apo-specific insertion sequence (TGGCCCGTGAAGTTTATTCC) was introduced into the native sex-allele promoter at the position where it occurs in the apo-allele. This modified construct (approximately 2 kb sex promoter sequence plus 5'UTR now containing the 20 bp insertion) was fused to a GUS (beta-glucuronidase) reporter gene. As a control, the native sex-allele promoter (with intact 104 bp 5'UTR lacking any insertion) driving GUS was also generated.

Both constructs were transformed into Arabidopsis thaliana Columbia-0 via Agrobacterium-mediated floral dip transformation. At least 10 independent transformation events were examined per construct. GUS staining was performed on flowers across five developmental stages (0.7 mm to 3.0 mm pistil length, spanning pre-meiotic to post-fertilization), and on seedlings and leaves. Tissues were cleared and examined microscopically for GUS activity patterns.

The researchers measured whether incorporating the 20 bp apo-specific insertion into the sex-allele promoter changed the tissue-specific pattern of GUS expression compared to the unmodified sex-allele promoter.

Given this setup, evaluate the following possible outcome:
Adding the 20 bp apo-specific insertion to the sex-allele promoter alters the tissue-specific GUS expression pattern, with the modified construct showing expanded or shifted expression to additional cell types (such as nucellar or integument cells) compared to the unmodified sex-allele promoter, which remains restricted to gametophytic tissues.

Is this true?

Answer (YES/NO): NO